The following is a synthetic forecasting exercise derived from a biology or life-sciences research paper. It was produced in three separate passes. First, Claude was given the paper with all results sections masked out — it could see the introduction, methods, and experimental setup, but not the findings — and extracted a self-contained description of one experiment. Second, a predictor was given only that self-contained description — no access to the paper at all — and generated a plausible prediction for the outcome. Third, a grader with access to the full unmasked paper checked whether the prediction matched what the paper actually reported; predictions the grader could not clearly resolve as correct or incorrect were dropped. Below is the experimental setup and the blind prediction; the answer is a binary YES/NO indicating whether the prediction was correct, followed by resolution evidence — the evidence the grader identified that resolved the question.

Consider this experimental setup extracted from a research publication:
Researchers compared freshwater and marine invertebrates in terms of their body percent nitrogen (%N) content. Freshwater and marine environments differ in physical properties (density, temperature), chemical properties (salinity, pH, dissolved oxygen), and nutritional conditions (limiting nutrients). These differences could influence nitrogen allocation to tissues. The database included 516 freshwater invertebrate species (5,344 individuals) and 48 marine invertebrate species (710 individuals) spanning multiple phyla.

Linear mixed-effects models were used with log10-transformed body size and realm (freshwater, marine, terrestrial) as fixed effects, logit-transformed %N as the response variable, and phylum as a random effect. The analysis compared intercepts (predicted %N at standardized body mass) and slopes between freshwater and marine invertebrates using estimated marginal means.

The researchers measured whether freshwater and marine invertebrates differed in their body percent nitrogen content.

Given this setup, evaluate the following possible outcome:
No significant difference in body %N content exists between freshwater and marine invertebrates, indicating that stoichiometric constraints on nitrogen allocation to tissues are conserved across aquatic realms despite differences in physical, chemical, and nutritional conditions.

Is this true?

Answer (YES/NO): NO